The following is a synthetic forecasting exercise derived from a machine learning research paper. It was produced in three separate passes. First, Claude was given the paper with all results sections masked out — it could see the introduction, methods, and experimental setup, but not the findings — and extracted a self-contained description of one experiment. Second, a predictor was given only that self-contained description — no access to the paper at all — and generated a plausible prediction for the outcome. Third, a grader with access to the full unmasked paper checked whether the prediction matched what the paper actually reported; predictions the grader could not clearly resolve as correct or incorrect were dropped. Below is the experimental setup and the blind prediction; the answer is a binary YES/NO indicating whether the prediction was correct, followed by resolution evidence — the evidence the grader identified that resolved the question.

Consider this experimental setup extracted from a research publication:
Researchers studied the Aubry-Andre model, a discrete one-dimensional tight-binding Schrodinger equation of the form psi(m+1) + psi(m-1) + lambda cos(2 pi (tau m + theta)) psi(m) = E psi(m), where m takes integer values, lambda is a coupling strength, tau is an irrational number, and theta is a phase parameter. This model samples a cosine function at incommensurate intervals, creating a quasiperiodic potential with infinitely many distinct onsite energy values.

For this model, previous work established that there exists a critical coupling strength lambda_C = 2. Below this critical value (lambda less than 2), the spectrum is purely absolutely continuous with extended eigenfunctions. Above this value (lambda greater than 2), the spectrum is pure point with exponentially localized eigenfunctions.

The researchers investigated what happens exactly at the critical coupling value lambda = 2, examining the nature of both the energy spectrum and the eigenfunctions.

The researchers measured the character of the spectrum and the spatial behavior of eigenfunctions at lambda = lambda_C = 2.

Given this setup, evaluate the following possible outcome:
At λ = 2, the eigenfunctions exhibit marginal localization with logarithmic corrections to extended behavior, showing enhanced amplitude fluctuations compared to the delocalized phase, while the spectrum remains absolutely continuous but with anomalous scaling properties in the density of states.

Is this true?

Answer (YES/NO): NO